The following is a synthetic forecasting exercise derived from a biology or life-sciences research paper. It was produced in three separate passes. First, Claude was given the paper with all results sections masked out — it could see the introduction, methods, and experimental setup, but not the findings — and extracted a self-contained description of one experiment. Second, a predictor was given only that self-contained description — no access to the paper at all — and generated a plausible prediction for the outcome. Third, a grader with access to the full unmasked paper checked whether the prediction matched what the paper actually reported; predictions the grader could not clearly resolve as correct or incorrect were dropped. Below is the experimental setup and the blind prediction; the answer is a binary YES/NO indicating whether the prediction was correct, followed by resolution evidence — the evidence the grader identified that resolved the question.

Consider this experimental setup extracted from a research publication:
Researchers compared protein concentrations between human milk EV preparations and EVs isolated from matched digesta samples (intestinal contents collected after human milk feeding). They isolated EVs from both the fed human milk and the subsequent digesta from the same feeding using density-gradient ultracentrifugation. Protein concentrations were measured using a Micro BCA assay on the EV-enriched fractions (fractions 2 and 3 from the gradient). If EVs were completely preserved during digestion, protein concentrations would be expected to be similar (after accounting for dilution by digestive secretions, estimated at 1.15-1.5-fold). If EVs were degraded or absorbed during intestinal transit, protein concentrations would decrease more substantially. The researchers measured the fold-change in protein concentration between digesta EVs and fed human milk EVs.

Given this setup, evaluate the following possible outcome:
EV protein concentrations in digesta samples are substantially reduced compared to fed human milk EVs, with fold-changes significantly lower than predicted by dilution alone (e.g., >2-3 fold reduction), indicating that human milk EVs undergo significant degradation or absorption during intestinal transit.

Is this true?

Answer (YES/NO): YES